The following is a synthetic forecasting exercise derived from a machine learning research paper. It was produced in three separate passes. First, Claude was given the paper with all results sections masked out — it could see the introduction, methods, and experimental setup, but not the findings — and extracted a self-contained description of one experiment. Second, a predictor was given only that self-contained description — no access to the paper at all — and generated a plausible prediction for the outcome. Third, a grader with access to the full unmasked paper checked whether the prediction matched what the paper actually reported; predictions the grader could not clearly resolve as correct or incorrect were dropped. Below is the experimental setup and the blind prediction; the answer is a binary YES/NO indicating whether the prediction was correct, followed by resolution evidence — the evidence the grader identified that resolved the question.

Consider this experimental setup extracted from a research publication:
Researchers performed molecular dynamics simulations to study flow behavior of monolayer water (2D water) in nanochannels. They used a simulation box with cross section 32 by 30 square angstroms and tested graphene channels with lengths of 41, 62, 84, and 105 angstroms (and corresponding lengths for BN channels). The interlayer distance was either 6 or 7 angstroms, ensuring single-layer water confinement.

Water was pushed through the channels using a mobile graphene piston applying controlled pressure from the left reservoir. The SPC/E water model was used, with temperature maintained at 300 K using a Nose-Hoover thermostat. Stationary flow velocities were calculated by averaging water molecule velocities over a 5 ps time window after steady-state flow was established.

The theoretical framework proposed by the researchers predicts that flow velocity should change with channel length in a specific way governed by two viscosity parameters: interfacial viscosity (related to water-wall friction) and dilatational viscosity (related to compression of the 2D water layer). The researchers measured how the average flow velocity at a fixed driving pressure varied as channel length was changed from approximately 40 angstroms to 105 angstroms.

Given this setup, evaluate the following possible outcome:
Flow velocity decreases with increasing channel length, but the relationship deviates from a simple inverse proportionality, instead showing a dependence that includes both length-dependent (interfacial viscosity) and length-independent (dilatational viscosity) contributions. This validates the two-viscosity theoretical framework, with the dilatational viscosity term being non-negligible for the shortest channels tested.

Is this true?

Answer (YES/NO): NO